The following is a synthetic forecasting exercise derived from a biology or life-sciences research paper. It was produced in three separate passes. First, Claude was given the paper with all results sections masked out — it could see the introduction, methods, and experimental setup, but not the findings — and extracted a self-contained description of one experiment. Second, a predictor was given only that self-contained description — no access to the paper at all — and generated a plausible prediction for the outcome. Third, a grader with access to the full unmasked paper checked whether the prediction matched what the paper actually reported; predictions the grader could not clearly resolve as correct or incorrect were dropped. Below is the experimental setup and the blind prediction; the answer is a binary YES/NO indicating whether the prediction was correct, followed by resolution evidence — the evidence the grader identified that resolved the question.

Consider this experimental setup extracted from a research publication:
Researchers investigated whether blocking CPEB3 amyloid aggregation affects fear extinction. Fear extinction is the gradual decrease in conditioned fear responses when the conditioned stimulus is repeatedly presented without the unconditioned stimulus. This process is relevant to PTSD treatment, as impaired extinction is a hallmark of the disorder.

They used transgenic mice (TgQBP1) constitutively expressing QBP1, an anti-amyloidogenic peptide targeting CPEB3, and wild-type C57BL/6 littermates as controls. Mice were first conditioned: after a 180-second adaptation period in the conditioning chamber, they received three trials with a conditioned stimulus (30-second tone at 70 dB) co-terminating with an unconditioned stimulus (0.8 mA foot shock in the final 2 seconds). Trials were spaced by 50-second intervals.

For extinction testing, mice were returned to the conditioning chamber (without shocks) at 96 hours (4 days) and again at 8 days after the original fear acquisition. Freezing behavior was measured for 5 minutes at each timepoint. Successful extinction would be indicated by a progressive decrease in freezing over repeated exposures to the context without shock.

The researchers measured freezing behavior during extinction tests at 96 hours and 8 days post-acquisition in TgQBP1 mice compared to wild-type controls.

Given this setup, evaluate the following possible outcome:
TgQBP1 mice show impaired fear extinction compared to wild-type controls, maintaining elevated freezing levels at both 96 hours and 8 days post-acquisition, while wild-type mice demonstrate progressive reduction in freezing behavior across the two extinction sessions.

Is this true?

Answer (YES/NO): NO